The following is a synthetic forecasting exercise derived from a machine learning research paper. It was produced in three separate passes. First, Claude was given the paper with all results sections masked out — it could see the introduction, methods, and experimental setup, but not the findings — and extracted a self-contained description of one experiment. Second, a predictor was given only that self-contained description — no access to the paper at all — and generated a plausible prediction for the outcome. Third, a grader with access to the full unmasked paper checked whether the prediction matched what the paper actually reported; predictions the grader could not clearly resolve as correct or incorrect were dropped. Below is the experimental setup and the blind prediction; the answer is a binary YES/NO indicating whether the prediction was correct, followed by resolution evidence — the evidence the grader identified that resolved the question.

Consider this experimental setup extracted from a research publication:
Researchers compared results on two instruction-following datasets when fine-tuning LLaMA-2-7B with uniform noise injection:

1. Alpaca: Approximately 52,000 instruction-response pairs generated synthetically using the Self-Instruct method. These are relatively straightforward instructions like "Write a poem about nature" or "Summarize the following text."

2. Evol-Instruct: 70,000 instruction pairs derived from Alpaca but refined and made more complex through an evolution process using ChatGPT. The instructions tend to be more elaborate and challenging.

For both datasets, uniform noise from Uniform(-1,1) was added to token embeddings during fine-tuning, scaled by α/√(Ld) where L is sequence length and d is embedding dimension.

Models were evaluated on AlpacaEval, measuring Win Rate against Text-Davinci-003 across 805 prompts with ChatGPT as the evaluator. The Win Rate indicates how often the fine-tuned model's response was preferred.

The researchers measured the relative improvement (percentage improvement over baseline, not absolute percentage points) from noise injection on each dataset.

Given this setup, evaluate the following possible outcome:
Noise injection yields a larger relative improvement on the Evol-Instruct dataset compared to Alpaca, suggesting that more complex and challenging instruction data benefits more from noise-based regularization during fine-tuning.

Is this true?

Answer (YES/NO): NO